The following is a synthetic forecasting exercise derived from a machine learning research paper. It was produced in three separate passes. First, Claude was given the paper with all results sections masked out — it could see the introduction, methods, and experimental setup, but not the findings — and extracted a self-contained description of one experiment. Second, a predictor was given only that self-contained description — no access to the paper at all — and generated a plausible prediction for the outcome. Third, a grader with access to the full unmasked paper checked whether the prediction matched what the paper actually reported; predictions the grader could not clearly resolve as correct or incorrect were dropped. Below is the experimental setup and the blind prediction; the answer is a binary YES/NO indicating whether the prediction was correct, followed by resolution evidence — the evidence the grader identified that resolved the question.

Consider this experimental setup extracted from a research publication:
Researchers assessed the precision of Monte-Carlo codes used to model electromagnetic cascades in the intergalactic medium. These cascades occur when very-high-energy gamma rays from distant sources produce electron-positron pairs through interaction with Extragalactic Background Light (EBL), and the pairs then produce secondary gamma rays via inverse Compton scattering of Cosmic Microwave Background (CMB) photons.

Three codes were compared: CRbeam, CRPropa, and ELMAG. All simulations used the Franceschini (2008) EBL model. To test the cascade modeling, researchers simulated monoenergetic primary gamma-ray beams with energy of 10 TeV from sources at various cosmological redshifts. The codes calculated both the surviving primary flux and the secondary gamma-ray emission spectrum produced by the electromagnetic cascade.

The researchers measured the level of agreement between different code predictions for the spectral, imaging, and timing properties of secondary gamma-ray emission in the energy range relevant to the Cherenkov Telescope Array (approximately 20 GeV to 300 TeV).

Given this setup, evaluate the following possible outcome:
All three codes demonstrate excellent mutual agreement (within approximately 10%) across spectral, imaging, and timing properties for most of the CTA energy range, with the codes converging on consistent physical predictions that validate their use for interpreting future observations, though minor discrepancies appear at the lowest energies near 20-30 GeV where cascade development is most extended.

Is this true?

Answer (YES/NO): NO